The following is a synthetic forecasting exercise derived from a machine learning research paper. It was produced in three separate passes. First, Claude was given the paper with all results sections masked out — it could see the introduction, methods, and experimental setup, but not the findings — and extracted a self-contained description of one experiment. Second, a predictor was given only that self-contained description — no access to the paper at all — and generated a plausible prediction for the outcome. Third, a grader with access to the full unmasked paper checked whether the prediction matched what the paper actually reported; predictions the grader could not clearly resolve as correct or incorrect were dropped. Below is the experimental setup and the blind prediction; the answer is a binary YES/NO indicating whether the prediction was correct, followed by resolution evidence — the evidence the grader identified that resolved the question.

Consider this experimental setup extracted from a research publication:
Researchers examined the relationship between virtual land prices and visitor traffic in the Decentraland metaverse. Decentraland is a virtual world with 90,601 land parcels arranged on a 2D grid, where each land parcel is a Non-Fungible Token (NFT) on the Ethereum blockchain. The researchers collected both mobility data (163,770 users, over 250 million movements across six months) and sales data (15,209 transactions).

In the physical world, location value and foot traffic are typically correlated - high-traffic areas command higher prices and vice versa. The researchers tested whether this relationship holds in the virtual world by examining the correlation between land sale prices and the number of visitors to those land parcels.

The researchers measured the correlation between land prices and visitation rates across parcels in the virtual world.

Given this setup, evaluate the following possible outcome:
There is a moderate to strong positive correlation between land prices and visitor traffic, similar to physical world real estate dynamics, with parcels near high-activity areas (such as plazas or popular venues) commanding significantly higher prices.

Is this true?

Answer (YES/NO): NO